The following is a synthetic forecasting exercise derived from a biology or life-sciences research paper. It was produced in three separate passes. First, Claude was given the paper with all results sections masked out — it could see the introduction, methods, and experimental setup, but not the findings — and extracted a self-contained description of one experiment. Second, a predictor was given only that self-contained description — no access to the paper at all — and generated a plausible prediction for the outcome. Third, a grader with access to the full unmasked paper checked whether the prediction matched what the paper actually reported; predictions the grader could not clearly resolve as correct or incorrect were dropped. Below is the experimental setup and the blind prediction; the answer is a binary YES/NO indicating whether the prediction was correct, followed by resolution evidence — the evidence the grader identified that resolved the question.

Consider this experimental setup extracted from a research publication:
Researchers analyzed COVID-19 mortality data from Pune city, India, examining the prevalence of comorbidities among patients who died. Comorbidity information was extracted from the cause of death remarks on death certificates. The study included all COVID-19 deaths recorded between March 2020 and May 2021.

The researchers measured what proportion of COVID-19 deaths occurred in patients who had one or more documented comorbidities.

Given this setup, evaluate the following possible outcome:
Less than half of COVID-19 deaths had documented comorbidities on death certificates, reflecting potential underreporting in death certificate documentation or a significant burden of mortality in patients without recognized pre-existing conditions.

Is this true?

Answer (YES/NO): YES